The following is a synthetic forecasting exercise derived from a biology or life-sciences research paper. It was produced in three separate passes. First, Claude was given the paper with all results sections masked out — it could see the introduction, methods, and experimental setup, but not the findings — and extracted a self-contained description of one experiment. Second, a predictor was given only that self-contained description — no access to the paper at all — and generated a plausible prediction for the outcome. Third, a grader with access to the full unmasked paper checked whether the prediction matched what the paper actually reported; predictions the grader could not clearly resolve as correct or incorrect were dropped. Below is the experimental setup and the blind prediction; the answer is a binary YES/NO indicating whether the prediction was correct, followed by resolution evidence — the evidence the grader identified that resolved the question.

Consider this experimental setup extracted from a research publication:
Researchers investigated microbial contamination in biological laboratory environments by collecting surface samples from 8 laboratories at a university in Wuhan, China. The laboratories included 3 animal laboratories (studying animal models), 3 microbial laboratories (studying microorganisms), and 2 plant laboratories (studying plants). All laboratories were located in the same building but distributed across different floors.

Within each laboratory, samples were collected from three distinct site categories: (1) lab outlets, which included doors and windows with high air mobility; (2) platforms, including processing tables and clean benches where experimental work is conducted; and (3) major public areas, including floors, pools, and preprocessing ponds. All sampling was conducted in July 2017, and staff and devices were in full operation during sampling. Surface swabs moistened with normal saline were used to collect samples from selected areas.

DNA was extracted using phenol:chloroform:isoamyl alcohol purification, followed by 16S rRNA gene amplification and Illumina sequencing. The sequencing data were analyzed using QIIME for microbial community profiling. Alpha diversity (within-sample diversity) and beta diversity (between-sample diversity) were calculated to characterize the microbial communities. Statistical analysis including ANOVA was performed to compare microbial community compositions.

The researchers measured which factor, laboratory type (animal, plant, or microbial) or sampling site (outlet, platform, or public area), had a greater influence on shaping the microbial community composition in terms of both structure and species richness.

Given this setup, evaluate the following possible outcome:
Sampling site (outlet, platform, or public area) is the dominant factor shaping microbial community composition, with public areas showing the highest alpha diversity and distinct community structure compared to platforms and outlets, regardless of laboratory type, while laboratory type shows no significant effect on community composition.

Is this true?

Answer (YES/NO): NO